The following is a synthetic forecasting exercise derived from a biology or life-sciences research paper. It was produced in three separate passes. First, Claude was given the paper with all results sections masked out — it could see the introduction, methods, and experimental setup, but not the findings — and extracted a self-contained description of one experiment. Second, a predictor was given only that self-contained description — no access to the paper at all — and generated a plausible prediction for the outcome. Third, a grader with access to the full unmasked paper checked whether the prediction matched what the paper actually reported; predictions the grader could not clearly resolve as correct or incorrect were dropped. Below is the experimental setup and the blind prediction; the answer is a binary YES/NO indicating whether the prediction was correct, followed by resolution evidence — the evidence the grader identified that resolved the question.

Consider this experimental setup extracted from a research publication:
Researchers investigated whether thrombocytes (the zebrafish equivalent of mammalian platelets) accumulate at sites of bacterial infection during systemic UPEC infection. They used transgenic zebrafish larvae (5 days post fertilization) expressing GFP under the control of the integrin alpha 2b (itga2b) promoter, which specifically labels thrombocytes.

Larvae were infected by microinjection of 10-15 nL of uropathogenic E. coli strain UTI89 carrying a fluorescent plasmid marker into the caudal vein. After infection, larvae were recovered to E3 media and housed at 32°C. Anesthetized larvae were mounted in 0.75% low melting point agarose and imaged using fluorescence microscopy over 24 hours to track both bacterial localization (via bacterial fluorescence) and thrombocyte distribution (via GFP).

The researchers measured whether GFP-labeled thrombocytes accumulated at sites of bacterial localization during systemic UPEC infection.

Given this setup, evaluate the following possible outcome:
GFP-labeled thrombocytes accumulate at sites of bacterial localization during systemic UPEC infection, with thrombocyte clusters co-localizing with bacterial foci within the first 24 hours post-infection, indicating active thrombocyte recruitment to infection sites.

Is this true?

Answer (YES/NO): NO